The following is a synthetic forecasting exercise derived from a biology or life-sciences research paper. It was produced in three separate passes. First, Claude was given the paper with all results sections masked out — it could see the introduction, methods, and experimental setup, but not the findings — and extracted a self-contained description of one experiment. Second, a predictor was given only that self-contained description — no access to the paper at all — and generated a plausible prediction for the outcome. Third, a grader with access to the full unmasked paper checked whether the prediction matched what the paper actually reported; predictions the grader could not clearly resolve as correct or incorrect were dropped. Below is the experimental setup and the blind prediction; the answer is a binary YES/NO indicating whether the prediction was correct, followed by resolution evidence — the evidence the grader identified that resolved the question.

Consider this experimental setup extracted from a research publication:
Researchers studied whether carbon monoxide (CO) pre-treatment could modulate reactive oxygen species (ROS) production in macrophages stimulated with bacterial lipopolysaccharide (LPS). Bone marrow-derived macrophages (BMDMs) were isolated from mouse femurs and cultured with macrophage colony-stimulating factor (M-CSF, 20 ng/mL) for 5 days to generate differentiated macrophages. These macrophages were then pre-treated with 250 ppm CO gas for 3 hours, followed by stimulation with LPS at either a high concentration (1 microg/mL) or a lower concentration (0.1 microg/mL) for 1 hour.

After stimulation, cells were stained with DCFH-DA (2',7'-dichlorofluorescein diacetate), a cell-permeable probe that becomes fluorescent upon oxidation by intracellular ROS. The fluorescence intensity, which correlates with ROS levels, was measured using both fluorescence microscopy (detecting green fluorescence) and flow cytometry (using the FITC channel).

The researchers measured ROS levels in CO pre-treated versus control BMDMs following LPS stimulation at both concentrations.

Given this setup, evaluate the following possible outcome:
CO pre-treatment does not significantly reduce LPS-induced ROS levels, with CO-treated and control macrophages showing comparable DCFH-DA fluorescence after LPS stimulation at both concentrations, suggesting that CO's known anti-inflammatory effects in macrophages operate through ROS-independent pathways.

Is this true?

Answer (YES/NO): NO